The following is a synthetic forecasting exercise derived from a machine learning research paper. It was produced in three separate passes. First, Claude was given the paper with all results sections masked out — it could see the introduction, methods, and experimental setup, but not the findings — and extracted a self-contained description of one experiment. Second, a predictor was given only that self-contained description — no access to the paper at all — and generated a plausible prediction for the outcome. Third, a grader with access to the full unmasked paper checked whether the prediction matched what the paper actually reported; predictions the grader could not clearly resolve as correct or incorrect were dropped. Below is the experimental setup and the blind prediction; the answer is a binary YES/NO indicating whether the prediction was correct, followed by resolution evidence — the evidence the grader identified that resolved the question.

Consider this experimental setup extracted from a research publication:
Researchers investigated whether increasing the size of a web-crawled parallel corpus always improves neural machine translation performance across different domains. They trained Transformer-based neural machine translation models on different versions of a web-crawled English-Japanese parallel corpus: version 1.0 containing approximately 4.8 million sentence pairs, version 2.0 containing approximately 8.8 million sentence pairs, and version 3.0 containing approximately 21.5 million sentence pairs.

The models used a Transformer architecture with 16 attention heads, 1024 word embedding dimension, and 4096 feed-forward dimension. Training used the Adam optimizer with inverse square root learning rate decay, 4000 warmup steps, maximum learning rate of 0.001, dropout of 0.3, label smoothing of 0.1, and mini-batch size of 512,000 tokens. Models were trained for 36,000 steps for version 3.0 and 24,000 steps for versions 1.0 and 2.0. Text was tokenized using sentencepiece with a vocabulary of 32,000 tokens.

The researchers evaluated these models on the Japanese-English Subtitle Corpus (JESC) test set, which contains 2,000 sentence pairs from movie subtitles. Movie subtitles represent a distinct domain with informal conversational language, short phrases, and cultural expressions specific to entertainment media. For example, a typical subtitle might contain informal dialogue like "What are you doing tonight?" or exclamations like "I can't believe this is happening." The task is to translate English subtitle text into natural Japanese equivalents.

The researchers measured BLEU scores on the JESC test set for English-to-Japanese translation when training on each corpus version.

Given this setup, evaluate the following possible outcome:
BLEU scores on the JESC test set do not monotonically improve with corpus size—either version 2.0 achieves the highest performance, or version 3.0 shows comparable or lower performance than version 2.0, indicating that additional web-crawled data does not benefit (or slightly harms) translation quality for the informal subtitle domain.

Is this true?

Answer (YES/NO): YES